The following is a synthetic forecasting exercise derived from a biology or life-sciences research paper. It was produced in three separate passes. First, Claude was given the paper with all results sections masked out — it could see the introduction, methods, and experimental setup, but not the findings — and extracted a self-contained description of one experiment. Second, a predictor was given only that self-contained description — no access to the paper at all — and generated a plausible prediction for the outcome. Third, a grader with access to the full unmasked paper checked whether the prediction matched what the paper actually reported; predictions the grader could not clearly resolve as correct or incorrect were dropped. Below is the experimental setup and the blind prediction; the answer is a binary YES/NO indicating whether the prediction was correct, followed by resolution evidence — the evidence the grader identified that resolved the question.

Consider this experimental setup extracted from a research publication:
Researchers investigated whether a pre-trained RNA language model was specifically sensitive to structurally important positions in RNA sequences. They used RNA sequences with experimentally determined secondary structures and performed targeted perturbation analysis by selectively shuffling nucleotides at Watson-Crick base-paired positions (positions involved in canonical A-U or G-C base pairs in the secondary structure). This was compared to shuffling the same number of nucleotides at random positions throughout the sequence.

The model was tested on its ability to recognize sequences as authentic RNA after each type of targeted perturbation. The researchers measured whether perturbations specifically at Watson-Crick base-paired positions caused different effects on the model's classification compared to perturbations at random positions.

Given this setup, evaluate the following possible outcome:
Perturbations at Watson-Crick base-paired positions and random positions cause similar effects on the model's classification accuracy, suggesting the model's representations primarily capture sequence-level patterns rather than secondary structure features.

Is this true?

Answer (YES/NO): NO